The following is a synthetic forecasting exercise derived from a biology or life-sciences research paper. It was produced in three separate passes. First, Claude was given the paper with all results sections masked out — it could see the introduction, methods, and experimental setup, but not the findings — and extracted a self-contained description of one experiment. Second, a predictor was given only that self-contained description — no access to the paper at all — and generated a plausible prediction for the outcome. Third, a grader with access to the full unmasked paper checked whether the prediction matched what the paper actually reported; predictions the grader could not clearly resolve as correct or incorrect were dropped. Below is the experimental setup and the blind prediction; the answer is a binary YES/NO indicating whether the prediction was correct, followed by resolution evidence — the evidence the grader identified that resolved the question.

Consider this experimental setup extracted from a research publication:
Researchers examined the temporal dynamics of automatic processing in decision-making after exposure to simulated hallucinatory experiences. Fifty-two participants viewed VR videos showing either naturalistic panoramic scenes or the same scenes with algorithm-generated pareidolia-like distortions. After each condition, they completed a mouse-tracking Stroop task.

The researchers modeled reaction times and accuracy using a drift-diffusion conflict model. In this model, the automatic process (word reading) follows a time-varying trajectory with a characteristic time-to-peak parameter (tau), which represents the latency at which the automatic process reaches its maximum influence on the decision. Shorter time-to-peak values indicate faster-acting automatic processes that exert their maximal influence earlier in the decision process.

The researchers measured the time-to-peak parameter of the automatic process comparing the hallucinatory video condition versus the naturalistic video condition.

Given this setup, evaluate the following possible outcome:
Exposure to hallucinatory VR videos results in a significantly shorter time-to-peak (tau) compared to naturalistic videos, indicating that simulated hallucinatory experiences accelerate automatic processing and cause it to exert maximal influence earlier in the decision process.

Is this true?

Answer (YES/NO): NO